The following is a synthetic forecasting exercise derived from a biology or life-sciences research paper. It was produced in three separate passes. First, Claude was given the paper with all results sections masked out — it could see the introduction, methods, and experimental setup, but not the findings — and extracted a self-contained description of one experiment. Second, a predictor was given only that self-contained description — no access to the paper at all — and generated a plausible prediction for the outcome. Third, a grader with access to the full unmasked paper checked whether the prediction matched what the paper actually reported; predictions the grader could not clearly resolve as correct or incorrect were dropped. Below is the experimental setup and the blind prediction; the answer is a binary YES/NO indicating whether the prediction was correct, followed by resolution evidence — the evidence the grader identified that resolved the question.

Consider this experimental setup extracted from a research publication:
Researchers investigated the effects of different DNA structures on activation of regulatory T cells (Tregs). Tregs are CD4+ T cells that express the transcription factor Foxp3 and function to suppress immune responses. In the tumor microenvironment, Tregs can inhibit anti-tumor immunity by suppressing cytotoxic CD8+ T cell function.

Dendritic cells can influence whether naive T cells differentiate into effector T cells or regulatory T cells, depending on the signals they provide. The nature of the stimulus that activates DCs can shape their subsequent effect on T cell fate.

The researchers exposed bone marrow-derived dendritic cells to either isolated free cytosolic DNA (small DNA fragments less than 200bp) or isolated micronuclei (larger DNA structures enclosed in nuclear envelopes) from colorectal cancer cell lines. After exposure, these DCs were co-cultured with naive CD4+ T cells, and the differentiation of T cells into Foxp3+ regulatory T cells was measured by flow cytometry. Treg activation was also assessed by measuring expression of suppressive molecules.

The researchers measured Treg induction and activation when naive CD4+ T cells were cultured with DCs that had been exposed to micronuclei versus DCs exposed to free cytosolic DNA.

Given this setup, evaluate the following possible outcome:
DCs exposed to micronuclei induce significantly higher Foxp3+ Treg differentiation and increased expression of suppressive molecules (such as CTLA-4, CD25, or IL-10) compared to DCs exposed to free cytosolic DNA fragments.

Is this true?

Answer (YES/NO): YES